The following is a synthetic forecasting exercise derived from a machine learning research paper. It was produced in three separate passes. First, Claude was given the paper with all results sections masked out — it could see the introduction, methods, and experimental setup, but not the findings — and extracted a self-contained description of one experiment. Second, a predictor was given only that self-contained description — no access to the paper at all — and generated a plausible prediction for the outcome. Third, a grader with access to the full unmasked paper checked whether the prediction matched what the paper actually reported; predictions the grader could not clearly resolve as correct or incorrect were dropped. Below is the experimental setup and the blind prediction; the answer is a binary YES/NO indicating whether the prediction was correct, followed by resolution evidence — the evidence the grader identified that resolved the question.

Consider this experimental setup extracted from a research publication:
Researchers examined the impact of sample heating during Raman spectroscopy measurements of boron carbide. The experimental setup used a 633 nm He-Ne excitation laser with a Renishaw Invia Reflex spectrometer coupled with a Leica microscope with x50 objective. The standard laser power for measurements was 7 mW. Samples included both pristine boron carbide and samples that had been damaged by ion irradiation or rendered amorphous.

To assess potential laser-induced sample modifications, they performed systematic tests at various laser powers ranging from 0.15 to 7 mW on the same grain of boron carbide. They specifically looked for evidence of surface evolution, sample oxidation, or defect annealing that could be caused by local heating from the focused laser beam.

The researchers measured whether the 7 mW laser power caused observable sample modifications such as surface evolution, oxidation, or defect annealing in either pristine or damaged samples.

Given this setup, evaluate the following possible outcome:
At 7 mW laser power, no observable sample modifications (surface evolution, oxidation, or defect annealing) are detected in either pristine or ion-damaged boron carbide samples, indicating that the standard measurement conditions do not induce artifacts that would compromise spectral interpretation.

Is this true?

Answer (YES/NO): YES